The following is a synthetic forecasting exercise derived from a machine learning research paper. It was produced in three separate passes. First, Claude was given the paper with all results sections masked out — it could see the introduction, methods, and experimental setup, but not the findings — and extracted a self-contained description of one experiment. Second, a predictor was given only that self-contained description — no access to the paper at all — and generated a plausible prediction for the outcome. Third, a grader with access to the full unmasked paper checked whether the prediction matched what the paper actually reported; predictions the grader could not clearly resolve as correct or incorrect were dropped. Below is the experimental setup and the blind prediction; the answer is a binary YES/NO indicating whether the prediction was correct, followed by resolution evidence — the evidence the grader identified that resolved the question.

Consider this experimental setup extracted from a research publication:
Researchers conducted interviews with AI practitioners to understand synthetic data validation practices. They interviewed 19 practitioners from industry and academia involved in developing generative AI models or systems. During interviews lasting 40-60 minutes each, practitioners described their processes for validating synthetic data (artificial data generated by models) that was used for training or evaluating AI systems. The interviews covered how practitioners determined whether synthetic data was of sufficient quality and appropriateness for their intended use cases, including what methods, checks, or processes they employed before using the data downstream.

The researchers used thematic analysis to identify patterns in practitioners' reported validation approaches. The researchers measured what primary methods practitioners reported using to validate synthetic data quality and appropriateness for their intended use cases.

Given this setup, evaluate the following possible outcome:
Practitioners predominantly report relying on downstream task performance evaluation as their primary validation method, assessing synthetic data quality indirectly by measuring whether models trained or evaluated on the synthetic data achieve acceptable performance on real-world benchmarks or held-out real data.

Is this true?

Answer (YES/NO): NO